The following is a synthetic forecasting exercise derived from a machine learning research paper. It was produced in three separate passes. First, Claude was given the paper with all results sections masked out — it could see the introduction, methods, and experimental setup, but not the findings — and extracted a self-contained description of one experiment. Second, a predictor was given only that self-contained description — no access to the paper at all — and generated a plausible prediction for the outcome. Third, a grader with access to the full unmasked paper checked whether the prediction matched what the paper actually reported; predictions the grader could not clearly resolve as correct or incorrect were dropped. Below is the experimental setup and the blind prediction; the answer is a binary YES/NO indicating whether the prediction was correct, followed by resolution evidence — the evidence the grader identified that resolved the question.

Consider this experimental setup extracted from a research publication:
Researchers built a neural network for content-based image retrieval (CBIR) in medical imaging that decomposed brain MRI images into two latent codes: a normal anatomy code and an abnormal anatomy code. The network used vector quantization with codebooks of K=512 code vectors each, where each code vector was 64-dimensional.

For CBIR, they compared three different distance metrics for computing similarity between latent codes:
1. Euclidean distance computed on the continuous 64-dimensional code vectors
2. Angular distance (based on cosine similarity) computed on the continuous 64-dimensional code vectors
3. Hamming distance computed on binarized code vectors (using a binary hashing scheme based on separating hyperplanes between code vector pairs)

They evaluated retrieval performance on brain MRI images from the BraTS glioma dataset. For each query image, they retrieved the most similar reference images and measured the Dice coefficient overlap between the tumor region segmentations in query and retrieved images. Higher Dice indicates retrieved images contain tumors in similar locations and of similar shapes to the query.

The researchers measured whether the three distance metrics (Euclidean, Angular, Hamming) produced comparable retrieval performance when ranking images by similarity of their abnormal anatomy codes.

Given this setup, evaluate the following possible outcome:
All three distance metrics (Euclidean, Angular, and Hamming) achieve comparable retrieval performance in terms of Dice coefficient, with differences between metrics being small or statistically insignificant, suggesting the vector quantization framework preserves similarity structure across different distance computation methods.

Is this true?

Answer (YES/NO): YES